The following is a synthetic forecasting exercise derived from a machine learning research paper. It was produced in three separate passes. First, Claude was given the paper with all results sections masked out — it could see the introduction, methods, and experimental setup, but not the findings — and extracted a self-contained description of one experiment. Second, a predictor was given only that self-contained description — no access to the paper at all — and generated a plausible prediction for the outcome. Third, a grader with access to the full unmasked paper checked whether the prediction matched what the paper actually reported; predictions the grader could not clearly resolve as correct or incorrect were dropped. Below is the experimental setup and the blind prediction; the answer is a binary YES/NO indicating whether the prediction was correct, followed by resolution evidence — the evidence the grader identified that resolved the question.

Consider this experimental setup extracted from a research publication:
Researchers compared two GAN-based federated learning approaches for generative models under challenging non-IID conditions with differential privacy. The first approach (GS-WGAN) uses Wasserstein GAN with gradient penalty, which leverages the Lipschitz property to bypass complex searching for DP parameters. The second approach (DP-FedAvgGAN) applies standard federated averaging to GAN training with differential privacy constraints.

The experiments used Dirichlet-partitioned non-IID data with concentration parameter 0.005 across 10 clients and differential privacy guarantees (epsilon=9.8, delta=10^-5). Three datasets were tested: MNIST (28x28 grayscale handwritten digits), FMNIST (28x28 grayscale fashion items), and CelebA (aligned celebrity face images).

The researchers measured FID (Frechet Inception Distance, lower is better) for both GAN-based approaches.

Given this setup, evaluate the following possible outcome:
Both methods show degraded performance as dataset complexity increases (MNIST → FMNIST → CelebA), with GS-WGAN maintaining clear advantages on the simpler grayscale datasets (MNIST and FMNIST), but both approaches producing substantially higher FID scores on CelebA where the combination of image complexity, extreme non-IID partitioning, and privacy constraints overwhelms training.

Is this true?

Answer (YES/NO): NO